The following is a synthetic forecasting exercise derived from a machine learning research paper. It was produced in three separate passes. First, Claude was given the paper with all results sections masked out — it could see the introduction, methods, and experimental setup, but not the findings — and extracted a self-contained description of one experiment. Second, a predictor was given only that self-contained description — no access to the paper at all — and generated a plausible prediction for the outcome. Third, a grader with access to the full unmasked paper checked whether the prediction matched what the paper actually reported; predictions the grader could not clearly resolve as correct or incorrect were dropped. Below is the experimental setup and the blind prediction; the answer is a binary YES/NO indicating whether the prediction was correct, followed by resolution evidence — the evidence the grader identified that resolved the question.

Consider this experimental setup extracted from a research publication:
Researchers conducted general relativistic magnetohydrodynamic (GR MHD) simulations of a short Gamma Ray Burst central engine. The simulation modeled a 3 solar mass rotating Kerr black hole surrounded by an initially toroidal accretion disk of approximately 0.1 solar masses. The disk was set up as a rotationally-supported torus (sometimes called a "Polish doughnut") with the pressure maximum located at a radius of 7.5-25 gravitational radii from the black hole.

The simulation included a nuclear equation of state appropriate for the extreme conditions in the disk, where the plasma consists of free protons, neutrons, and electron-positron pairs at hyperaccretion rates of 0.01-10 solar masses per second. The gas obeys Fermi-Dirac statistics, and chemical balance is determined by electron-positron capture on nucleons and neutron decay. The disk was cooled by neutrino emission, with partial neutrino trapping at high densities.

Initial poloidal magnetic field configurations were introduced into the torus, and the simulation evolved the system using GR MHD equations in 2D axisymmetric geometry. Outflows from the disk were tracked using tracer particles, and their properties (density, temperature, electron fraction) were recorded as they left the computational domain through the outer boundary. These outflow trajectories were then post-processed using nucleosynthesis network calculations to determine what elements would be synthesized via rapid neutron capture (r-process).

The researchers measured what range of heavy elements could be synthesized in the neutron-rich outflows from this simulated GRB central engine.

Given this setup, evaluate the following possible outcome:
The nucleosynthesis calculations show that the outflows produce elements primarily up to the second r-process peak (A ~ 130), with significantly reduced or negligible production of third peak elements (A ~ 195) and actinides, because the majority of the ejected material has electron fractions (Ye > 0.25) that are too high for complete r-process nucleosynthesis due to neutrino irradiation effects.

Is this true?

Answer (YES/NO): NO